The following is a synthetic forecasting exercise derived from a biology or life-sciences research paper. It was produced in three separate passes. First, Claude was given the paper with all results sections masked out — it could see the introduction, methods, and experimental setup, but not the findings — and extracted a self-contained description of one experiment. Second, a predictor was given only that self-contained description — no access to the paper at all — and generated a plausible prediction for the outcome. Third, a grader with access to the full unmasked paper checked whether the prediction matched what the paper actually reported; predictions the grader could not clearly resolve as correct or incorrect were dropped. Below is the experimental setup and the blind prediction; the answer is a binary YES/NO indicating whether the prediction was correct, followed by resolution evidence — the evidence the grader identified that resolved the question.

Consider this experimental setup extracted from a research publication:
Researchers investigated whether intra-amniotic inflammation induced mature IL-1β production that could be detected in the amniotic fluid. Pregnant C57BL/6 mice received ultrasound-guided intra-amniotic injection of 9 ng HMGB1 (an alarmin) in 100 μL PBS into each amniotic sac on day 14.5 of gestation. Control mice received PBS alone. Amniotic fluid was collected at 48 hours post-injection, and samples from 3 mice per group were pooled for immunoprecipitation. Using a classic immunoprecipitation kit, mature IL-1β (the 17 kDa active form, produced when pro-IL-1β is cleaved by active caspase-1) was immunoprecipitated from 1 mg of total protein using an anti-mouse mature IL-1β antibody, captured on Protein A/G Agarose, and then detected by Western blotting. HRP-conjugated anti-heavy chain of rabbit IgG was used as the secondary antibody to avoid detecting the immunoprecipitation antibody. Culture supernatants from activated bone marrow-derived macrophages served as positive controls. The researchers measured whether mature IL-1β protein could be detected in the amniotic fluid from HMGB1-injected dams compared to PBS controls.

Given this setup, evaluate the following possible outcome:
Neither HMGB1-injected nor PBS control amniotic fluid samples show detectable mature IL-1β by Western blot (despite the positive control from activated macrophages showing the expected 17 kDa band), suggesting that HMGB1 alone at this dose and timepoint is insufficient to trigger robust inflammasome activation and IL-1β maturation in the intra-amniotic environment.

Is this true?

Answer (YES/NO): NO